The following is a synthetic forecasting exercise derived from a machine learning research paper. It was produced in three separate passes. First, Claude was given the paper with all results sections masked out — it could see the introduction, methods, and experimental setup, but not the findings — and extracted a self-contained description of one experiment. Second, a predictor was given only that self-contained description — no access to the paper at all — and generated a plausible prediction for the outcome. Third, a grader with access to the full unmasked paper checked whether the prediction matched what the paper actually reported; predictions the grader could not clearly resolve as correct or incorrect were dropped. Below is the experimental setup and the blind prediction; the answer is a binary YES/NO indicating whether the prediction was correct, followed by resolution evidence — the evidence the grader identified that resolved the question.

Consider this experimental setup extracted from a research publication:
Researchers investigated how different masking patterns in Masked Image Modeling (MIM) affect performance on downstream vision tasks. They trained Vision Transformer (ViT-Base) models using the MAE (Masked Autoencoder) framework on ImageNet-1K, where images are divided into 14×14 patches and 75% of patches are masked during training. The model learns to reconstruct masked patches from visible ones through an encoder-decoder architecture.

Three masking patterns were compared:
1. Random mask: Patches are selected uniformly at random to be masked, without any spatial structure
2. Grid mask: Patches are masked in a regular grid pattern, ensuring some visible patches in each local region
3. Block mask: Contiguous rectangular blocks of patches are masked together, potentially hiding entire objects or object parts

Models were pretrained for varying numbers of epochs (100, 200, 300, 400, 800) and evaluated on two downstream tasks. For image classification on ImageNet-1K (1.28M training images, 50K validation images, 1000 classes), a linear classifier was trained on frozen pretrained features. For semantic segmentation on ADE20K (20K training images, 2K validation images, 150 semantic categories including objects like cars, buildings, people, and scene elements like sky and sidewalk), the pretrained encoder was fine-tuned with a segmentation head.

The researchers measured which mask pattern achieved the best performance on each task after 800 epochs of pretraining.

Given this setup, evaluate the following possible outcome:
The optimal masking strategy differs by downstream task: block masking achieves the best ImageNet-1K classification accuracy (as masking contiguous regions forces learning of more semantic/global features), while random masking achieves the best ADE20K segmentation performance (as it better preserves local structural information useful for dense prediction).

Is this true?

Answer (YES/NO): NO